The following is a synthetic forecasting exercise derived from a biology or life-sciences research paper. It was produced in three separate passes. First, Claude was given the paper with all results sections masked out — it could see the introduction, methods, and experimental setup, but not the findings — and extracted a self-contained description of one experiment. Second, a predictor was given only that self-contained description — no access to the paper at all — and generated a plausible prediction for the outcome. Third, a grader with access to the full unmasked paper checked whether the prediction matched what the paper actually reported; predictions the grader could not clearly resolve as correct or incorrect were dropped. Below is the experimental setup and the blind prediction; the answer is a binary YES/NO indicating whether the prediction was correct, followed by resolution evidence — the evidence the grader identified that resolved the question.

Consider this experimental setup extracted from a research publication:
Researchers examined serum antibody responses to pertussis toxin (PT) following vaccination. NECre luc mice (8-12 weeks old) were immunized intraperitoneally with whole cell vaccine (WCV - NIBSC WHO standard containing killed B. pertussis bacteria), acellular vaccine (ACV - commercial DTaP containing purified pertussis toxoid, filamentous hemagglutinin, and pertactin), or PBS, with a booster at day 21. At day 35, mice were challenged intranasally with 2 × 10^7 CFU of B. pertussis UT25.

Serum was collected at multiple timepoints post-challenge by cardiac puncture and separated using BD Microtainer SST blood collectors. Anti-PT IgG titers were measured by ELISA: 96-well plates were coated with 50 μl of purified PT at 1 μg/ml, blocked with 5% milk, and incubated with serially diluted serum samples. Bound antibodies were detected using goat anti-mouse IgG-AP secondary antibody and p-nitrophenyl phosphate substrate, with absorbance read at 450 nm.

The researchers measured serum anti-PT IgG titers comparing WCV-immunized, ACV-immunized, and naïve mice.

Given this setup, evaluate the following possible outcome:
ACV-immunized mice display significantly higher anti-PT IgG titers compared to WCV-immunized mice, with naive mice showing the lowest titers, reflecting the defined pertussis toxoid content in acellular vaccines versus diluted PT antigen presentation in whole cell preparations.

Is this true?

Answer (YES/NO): YES